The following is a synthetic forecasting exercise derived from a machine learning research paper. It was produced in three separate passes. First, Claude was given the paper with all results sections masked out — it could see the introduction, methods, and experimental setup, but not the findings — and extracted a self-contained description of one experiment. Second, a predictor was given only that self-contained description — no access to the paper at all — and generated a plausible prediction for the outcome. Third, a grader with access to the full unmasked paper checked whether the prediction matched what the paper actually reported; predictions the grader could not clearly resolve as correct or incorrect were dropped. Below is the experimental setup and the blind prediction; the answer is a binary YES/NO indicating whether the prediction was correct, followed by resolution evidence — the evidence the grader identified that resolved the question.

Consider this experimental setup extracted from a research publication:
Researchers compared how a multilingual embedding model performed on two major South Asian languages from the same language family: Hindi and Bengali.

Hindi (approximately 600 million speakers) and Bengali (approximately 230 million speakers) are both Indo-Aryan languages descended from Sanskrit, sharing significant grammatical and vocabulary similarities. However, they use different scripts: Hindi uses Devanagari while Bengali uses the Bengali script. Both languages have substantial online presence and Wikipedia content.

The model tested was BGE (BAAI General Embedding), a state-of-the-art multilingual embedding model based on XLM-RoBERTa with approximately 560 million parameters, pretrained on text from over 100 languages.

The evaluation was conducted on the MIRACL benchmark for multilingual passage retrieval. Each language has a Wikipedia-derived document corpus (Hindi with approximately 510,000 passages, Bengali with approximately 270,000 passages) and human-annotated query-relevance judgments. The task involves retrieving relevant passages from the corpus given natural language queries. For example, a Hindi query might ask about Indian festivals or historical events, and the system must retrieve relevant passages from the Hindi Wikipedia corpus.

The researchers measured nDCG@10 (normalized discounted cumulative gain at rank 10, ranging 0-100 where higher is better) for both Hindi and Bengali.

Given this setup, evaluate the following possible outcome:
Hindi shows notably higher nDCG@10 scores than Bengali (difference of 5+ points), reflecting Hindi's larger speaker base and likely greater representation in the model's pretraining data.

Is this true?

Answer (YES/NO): NO